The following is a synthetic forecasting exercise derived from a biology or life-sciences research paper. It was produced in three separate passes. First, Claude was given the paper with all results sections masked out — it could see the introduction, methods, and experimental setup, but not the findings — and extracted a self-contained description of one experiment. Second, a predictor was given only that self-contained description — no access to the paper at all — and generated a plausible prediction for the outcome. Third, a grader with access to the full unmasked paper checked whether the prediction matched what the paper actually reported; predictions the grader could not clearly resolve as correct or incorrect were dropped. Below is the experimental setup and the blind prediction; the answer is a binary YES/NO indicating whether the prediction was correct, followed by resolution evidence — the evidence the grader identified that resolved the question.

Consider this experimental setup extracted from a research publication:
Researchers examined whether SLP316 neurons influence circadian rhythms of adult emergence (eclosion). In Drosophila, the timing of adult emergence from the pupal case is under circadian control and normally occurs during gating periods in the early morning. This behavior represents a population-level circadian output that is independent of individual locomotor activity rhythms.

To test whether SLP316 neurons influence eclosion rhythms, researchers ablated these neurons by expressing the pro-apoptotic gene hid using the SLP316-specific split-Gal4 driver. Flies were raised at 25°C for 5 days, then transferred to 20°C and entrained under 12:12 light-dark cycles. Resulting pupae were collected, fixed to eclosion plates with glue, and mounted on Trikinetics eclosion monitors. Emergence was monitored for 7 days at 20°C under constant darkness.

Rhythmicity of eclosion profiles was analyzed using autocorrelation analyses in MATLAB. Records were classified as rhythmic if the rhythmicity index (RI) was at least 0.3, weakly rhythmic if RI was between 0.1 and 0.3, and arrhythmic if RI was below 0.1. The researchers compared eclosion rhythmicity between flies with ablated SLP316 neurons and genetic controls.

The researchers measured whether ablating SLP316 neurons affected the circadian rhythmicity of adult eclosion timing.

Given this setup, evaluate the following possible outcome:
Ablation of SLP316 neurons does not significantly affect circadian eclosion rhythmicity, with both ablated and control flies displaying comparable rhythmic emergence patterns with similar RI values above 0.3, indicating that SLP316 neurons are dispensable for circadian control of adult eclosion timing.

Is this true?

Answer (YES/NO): YES